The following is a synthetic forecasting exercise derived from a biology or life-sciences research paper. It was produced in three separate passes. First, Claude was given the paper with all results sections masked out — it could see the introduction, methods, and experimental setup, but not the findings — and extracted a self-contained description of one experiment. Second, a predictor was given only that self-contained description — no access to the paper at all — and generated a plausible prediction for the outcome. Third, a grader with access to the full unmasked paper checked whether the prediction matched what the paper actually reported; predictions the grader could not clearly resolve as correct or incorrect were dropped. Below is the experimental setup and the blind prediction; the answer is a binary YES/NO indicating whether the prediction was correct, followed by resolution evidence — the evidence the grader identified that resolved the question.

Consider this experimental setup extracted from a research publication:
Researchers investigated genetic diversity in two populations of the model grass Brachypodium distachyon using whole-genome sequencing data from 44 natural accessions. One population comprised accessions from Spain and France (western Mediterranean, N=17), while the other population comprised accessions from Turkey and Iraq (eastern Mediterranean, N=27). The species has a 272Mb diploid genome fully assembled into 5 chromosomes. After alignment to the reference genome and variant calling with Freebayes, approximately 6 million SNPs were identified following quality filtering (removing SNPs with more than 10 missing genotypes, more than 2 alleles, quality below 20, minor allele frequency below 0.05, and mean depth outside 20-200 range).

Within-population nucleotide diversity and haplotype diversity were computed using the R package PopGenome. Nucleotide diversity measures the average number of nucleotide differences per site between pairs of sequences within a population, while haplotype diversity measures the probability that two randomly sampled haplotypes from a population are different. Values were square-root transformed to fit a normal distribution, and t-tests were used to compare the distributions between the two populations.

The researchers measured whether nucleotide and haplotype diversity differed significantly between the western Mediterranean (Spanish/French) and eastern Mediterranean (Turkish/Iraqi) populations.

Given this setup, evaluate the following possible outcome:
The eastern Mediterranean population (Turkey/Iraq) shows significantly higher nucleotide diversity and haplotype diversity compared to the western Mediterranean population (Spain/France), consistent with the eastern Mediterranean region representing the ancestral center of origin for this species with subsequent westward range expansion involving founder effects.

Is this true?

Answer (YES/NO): YES